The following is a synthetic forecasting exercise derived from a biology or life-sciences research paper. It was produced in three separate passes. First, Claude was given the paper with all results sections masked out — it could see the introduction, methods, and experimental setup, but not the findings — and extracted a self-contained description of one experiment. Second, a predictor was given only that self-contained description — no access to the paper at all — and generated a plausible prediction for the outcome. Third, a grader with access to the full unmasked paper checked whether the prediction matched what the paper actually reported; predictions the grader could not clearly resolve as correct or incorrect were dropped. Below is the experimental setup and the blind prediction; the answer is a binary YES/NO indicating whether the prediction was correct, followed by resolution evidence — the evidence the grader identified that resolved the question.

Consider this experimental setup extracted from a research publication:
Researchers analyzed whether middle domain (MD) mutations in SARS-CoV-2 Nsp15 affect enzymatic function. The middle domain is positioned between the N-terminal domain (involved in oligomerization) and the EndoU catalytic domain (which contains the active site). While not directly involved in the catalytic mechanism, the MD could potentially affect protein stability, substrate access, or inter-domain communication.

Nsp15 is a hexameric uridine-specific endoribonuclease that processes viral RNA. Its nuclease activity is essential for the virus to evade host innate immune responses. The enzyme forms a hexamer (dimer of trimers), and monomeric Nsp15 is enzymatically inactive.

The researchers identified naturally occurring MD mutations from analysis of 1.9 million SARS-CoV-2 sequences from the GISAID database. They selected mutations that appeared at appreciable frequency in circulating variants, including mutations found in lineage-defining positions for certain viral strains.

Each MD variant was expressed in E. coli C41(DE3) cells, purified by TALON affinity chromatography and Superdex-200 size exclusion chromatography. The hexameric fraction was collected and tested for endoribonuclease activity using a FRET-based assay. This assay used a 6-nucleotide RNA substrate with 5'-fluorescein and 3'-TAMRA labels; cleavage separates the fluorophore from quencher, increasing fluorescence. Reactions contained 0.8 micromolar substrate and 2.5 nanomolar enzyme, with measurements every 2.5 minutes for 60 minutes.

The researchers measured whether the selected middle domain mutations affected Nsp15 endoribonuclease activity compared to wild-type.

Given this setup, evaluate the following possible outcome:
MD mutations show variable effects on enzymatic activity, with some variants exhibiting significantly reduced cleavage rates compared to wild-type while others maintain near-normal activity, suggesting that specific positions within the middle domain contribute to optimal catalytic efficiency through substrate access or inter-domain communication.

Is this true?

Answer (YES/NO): YES